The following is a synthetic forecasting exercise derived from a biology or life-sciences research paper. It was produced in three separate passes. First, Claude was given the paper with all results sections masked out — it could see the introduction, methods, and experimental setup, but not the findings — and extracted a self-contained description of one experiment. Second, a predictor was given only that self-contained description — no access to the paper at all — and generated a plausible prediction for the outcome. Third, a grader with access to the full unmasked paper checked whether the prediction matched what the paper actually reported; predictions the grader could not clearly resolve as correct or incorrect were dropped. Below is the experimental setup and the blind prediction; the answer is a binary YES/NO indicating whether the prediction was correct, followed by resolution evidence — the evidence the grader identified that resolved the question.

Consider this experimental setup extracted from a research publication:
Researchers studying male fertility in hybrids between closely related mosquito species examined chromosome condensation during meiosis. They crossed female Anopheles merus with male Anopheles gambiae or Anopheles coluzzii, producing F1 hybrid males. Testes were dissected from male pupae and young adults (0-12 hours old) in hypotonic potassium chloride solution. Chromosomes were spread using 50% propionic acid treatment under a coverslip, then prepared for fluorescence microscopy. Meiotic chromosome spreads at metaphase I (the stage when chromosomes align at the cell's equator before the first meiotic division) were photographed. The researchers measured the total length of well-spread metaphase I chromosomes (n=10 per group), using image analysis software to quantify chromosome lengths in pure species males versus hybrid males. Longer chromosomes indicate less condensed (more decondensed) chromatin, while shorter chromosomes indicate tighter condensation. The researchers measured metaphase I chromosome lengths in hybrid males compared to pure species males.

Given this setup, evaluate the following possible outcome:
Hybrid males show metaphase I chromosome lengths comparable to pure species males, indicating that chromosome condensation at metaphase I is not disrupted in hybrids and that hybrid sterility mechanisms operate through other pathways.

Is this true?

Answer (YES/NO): NO